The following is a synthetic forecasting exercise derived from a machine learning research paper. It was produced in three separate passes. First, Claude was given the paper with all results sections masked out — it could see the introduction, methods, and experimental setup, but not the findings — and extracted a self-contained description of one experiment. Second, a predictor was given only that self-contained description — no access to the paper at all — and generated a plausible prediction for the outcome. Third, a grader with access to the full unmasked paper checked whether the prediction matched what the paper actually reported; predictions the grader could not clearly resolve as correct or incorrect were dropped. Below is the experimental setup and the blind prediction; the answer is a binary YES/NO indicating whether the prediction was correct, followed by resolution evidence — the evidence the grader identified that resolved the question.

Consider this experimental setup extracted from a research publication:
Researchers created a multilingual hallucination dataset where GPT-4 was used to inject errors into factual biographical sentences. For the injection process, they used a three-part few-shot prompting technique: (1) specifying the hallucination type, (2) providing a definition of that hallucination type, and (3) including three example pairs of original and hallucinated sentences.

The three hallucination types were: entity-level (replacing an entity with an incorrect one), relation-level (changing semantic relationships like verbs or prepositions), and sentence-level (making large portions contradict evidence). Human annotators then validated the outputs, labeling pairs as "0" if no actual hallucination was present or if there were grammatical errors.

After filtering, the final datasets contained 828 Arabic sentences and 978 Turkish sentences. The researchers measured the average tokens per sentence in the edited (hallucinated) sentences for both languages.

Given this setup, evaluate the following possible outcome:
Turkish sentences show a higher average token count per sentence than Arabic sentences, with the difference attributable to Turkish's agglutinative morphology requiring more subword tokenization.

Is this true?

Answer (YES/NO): NO